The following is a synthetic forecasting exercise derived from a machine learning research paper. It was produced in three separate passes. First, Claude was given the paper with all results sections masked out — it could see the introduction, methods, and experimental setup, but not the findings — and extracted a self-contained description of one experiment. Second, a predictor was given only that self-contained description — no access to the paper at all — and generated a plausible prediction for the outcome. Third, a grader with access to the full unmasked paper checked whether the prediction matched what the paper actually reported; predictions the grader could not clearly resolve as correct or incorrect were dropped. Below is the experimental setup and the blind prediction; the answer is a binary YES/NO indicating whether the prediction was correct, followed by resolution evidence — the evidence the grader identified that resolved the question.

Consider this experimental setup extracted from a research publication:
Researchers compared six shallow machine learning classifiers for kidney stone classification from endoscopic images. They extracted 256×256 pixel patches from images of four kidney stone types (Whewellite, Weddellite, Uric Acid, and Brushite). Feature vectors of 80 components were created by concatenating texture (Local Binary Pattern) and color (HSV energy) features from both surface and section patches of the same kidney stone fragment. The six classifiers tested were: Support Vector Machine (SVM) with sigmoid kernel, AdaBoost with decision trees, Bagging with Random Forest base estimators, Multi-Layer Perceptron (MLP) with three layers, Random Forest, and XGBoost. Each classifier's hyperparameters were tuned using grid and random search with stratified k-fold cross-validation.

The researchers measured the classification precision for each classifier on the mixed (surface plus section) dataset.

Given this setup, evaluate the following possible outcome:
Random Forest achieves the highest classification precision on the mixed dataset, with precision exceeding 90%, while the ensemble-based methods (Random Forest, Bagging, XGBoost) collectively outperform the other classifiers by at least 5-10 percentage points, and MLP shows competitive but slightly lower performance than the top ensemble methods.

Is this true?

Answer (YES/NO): NO